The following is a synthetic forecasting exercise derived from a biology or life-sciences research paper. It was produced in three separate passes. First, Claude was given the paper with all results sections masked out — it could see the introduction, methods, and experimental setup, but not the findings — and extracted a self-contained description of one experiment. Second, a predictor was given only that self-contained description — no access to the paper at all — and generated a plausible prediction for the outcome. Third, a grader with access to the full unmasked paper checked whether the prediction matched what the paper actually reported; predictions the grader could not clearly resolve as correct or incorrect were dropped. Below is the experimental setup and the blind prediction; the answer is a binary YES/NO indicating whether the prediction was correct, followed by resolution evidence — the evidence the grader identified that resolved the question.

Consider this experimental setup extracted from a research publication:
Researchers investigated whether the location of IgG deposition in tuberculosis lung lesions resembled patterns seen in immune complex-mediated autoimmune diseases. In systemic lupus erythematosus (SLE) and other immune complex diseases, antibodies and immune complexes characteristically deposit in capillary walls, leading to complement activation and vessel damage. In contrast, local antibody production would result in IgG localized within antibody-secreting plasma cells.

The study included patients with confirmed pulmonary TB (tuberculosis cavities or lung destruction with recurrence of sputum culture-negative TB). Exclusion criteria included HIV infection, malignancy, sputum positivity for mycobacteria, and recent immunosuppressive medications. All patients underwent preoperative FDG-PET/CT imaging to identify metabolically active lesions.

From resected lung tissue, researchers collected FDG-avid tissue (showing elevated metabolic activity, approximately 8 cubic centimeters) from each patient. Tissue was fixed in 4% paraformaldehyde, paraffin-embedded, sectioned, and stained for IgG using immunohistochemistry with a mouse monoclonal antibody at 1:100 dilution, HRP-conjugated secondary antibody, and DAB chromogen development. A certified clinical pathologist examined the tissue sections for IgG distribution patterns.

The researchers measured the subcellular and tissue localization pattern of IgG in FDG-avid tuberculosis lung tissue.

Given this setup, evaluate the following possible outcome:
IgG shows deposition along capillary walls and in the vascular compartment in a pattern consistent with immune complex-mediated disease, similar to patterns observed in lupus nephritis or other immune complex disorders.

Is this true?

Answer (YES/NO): YES